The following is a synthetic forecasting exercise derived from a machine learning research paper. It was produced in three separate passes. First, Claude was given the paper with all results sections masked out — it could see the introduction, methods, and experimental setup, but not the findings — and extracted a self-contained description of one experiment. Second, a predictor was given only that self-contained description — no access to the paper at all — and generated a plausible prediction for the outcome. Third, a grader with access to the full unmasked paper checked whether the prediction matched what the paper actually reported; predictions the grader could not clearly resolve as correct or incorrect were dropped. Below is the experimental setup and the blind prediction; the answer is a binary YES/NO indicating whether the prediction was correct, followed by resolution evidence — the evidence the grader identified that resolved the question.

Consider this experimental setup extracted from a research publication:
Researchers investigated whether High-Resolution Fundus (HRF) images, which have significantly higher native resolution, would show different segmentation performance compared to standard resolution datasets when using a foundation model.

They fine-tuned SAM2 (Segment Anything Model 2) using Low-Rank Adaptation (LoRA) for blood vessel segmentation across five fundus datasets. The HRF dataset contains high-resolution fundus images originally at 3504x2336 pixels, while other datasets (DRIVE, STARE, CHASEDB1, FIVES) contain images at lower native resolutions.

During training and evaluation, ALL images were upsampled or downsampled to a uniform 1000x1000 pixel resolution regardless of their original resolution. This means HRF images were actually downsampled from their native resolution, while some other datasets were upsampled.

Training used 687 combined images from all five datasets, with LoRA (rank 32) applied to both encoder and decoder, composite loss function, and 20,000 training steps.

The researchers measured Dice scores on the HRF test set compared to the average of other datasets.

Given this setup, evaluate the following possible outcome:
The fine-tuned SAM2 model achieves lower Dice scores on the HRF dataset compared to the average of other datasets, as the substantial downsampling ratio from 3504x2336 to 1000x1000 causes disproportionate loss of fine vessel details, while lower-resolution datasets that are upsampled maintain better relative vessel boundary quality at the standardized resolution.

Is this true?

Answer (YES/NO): YES